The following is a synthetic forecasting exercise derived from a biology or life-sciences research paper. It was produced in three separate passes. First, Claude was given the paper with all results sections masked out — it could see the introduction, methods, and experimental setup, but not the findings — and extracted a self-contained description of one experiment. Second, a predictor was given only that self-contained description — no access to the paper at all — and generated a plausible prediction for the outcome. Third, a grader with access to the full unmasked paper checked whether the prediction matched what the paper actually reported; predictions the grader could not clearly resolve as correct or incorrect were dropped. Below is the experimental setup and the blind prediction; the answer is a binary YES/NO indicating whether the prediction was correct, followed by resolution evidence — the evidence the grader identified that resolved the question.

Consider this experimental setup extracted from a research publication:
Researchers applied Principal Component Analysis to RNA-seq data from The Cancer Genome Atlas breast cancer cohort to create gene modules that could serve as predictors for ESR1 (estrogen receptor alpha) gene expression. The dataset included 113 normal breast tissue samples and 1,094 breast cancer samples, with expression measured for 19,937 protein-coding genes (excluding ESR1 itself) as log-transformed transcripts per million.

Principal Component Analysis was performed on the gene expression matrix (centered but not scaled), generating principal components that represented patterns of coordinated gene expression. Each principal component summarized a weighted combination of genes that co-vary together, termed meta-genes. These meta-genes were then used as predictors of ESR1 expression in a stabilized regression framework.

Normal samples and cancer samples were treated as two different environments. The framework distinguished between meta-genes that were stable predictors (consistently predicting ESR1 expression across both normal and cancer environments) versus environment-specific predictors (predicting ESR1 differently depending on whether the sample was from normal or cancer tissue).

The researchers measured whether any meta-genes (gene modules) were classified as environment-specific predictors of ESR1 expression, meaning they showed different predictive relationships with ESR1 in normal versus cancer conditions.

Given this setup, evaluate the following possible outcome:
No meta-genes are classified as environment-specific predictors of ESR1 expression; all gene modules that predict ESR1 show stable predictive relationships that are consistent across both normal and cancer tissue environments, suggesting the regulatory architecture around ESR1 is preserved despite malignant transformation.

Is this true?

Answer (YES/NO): NO